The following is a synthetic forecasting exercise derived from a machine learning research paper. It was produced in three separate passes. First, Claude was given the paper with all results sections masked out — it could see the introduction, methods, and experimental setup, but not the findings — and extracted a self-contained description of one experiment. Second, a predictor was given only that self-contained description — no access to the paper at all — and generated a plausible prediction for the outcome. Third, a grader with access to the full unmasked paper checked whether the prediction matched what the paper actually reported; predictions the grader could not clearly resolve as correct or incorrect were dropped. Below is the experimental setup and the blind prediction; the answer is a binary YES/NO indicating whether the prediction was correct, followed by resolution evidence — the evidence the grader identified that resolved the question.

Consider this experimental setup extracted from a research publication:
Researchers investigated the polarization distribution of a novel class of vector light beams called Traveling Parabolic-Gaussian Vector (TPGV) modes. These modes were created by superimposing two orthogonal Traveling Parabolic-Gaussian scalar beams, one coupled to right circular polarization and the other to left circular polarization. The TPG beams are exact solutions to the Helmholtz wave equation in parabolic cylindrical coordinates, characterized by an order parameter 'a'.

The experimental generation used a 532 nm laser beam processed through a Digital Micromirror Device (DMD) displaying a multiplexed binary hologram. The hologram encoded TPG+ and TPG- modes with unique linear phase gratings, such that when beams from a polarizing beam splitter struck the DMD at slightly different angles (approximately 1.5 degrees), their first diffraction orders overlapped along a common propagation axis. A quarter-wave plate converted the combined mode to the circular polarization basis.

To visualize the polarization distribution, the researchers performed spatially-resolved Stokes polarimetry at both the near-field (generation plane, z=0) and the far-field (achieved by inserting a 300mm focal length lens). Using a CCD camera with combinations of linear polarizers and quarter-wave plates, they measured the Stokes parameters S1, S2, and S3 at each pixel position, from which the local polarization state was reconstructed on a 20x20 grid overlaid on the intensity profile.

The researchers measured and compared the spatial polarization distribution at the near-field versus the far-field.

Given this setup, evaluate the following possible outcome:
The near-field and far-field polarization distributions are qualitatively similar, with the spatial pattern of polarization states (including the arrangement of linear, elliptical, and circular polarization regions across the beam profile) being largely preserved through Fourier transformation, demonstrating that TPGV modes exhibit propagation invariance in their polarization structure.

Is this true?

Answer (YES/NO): NO